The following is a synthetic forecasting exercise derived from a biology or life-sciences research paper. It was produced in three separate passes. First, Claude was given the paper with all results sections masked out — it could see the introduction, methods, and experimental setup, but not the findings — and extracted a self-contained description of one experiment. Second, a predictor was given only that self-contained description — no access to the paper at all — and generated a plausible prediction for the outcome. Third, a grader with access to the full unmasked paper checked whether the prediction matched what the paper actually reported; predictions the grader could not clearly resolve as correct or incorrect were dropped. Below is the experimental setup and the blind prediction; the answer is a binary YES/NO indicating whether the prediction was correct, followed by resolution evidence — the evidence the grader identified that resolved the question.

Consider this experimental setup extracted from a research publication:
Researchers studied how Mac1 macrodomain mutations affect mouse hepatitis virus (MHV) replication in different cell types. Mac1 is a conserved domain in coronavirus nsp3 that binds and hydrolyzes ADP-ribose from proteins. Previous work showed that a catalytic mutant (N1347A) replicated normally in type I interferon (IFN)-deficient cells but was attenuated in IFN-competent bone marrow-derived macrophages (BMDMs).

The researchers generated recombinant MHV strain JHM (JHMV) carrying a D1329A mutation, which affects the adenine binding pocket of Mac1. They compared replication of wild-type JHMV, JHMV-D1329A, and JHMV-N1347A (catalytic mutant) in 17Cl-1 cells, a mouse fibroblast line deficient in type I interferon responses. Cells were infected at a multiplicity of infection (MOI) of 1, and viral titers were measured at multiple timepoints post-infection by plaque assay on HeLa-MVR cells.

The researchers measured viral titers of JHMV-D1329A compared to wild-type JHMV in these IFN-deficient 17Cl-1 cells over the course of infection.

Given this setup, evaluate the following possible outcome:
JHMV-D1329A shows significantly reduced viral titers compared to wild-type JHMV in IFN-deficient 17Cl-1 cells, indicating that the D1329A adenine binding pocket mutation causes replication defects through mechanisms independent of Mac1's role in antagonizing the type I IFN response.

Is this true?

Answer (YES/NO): YES